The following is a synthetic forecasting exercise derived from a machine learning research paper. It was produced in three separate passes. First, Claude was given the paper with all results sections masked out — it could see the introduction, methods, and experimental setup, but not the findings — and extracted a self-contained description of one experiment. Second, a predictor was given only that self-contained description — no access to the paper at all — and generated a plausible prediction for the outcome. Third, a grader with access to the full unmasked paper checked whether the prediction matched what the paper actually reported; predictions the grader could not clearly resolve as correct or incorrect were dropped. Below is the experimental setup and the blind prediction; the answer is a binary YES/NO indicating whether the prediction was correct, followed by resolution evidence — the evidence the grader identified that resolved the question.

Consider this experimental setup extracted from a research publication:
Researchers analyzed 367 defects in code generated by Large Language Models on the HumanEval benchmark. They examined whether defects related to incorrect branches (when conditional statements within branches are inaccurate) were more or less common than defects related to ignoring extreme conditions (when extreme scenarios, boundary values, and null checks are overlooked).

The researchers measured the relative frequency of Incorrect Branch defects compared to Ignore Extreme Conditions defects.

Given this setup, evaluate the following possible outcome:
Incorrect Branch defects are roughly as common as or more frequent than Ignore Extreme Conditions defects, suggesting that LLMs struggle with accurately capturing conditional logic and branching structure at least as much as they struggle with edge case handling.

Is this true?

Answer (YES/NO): YES